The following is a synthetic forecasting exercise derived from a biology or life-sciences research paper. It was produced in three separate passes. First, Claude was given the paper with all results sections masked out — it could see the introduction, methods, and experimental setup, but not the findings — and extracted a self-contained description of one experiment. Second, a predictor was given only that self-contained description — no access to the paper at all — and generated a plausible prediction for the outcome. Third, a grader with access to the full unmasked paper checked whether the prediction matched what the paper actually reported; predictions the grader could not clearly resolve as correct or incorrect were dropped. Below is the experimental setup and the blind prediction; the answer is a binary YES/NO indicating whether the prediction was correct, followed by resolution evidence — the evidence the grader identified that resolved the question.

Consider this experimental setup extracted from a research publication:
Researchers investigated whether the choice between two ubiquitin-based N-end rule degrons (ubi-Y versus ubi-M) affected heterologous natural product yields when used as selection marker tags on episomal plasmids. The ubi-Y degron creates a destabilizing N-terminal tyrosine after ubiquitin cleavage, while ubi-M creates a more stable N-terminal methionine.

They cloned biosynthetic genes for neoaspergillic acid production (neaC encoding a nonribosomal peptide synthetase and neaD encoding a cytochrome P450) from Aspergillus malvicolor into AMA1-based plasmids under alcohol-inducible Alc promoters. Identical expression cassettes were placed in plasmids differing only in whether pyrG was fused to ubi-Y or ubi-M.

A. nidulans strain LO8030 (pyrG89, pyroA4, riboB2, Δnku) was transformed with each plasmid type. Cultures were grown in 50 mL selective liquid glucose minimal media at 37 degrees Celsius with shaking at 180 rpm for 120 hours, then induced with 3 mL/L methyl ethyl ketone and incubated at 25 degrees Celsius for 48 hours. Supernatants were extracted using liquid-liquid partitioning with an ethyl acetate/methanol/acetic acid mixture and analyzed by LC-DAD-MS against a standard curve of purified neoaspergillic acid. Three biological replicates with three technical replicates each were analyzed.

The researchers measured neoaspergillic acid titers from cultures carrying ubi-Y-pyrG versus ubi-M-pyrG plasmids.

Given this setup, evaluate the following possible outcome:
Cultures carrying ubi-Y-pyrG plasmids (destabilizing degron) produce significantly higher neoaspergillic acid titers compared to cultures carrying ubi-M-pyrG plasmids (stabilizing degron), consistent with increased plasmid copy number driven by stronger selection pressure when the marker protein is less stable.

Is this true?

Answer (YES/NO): NO